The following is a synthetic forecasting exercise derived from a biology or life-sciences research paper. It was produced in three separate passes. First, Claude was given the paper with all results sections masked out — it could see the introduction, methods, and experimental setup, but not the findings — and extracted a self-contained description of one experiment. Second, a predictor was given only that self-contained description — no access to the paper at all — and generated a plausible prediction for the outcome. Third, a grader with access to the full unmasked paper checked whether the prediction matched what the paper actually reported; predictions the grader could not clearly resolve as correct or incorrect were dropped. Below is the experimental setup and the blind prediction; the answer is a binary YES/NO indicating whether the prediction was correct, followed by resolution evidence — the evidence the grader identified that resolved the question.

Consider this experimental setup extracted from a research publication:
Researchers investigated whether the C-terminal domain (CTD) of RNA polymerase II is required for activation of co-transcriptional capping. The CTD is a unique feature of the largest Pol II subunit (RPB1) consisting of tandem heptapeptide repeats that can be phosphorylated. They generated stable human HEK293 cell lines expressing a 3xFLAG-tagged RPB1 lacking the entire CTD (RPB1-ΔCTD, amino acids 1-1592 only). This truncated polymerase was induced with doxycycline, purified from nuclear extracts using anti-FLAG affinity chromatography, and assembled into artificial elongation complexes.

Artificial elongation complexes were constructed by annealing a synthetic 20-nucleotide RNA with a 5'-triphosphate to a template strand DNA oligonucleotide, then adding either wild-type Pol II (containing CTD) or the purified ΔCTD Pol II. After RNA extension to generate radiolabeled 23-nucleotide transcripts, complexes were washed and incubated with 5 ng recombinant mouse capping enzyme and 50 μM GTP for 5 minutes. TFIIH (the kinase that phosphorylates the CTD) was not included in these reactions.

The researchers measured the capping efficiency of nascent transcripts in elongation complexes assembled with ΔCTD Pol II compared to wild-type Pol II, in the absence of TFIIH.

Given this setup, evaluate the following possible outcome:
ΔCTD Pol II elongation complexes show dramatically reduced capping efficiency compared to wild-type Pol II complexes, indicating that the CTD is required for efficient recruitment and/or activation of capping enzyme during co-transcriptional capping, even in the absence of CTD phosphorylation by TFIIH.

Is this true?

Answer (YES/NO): NO